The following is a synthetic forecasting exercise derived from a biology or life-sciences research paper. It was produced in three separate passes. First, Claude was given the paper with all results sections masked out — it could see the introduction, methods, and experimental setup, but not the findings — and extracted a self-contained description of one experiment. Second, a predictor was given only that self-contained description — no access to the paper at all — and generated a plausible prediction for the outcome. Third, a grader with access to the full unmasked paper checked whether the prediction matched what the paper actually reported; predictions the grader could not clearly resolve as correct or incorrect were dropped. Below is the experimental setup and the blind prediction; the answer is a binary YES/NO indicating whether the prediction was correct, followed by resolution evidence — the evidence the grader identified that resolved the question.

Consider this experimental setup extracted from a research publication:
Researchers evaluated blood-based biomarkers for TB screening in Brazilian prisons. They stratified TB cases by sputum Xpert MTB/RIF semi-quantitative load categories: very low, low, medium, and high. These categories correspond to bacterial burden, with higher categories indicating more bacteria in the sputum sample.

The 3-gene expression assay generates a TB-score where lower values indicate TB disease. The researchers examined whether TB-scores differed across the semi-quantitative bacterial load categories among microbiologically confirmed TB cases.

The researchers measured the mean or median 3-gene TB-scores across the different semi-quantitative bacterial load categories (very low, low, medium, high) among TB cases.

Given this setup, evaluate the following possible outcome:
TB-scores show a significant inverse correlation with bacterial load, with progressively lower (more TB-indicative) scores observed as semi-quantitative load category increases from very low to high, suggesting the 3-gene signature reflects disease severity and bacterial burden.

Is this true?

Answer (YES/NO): YES